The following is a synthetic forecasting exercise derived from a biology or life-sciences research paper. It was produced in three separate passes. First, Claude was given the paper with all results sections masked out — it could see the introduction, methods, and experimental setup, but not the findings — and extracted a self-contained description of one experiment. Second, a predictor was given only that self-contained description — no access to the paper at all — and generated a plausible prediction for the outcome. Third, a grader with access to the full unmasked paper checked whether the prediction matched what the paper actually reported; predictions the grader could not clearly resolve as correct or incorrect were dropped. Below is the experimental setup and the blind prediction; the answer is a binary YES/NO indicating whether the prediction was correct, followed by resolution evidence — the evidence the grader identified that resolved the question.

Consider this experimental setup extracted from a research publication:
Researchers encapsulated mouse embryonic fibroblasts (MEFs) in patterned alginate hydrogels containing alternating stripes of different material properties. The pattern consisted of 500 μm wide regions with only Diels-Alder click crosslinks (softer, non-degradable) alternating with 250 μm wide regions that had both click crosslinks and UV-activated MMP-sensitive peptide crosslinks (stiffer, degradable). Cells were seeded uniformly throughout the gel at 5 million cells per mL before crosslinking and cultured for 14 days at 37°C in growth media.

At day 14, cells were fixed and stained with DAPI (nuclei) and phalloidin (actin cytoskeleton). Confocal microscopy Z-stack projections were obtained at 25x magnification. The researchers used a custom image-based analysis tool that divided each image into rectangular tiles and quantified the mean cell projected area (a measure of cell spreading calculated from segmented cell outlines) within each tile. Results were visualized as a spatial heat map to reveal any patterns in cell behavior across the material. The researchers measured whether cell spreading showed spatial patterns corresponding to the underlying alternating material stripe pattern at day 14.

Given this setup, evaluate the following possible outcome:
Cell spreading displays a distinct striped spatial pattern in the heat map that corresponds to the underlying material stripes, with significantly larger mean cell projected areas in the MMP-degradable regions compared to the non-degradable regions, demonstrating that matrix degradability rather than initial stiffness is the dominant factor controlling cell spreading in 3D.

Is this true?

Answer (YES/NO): NO